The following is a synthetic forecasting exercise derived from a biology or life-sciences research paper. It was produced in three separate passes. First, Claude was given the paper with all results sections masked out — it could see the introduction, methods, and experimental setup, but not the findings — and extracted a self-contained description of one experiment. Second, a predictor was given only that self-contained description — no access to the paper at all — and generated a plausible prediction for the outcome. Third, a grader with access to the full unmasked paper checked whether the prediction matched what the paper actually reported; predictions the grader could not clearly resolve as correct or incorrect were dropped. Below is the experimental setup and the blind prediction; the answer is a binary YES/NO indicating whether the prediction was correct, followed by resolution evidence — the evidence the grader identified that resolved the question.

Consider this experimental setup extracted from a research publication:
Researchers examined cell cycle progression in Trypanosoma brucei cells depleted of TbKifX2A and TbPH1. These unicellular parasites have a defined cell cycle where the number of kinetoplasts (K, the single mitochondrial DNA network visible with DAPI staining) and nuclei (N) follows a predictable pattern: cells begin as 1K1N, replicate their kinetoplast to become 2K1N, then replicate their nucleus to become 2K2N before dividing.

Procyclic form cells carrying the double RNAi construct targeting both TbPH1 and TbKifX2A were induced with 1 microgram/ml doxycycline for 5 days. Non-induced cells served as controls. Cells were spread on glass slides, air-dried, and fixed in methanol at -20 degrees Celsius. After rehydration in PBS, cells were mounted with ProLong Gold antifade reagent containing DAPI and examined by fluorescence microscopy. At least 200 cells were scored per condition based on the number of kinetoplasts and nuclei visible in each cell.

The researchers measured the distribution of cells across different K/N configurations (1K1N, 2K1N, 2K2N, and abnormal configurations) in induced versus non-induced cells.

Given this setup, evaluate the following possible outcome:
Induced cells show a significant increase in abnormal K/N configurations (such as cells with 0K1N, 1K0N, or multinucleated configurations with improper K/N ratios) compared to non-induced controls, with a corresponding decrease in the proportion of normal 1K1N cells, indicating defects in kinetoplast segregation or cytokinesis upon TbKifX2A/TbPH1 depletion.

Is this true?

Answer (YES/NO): NO